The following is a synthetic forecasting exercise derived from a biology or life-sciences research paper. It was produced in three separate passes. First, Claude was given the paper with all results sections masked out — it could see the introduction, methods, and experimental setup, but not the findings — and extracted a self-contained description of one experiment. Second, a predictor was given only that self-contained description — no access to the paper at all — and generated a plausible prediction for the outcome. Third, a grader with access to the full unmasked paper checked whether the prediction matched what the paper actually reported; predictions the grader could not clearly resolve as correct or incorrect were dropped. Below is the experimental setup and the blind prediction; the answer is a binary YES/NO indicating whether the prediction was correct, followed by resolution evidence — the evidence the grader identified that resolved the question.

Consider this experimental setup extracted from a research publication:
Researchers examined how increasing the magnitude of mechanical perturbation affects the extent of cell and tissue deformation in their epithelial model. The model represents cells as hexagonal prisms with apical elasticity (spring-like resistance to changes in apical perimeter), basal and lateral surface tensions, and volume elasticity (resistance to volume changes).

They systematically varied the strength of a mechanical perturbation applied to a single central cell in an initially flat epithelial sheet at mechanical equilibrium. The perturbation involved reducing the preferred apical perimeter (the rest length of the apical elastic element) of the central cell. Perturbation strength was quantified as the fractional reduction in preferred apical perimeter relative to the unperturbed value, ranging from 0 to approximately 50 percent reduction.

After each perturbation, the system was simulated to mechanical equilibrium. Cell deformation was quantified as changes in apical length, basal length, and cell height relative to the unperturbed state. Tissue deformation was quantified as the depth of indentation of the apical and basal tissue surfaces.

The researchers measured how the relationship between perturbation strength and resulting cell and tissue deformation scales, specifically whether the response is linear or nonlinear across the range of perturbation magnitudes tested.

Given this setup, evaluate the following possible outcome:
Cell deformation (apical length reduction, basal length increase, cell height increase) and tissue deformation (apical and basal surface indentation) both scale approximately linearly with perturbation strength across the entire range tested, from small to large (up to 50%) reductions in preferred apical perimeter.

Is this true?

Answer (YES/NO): NO